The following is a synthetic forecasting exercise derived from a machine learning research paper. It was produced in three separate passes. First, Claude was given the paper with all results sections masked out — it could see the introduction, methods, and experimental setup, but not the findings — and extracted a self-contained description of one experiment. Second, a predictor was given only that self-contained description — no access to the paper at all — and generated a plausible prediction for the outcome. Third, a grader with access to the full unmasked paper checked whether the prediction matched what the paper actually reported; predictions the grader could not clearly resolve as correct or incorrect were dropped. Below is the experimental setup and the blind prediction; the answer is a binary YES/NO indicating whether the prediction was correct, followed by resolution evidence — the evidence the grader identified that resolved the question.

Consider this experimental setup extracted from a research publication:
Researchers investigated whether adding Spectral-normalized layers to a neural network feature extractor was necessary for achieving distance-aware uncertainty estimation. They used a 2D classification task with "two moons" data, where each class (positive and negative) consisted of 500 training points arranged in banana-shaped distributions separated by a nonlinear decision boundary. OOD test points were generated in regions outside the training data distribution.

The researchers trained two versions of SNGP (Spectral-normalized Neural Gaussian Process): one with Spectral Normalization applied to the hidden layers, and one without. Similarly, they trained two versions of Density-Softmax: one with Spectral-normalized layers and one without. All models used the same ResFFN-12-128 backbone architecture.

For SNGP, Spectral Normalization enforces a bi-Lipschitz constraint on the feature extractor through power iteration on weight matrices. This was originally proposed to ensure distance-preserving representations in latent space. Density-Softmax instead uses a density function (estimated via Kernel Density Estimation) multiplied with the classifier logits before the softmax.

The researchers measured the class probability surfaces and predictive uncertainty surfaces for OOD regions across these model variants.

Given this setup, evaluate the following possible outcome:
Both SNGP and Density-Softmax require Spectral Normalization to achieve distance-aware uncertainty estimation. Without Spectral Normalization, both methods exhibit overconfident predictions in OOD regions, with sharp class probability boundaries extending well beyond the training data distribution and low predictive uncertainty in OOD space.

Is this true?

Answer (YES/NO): NO